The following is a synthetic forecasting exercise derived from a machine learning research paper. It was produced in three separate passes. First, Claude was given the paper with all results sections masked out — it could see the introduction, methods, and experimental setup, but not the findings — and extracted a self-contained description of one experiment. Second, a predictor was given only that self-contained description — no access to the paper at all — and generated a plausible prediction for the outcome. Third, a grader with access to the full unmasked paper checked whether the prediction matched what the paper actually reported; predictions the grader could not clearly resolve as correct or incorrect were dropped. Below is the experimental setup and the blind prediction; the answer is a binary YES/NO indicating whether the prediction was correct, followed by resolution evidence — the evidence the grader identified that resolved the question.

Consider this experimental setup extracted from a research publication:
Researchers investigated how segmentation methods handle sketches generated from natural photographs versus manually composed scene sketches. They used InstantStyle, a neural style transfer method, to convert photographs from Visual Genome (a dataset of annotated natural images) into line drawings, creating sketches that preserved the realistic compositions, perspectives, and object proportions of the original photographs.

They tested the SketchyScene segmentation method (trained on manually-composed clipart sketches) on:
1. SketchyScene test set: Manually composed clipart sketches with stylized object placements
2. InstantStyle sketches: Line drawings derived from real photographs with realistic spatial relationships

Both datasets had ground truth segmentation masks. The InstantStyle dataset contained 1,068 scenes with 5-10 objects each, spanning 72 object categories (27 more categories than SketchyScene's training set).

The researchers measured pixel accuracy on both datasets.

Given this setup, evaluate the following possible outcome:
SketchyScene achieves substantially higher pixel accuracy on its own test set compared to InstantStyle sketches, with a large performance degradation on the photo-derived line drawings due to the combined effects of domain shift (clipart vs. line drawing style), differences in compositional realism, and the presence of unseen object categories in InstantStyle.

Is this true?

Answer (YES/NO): YES